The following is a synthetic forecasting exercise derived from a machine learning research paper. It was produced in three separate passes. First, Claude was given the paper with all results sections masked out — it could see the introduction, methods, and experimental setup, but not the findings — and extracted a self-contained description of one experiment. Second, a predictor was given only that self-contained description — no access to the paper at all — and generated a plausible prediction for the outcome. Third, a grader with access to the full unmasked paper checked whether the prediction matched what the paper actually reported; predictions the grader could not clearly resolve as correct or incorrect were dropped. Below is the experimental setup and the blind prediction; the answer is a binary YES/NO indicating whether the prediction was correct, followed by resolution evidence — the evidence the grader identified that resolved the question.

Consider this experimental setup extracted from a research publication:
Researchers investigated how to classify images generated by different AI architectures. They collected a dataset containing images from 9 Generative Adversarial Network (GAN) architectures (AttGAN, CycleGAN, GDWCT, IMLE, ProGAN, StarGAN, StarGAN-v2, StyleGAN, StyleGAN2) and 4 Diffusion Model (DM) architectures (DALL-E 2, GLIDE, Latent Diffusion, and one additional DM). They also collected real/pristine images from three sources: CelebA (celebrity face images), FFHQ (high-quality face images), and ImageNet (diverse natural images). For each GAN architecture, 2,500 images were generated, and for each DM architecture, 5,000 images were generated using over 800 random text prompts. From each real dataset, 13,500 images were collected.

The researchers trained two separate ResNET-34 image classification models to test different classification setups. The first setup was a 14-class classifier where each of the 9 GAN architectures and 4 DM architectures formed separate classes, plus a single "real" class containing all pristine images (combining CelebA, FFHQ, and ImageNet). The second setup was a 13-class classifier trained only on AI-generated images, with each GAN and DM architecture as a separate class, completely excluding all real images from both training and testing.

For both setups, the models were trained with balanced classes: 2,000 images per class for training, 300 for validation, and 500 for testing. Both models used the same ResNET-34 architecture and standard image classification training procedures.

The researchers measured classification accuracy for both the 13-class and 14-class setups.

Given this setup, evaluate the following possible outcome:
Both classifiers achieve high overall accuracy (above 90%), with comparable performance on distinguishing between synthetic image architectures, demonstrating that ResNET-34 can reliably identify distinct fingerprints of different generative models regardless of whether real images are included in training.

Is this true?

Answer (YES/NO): YES